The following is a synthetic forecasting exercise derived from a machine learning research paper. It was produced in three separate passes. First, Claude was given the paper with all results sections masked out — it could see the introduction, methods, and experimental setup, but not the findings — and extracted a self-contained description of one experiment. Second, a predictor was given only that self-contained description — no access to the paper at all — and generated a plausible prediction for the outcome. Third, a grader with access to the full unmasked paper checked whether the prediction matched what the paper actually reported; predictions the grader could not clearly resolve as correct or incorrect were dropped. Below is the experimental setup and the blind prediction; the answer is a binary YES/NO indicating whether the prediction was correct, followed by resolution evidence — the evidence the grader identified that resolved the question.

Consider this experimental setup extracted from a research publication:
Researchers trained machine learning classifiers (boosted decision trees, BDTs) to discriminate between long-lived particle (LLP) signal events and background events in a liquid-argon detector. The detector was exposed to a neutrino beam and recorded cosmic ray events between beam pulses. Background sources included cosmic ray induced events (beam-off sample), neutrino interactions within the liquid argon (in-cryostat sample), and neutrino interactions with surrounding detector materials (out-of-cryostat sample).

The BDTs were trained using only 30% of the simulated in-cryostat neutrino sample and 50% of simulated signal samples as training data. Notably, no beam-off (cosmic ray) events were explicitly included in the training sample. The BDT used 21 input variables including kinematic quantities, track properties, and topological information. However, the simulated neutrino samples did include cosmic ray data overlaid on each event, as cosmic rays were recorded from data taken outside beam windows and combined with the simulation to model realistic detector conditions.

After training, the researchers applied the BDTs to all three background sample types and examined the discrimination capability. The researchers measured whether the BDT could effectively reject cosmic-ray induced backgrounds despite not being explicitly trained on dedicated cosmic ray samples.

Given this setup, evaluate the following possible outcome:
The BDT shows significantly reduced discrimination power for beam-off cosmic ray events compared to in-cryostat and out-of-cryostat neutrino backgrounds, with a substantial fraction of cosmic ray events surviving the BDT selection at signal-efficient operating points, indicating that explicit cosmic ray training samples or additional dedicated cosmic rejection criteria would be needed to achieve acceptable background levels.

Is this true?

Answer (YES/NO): NO